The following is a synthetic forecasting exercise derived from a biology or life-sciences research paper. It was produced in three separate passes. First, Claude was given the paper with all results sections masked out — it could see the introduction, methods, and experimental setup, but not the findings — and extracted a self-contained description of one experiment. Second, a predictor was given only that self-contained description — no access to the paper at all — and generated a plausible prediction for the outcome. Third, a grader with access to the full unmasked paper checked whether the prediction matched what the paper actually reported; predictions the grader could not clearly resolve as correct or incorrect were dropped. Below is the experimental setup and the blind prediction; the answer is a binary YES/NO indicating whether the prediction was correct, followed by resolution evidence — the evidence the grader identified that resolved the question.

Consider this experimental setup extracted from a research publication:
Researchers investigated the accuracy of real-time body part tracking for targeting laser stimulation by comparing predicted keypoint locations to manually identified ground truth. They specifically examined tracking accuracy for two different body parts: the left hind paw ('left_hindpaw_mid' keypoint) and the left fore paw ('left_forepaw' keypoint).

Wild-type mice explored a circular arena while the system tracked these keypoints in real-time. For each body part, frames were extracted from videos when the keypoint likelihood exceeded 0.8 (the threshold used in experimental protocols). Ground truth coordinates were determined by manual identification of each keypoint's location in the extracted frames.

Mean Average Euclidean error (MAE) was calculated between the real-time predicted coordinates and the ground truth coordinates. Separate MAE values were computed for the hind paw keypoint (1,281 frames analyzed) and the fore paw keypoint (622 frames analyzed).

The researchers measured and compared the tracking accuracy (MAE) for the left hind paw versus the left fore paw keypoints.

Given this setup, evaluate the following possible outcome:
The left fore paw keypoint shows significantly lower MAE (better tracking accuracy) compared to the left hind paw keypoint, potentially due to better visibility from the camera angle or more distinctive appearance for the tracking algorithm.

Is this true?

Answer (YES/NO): NO